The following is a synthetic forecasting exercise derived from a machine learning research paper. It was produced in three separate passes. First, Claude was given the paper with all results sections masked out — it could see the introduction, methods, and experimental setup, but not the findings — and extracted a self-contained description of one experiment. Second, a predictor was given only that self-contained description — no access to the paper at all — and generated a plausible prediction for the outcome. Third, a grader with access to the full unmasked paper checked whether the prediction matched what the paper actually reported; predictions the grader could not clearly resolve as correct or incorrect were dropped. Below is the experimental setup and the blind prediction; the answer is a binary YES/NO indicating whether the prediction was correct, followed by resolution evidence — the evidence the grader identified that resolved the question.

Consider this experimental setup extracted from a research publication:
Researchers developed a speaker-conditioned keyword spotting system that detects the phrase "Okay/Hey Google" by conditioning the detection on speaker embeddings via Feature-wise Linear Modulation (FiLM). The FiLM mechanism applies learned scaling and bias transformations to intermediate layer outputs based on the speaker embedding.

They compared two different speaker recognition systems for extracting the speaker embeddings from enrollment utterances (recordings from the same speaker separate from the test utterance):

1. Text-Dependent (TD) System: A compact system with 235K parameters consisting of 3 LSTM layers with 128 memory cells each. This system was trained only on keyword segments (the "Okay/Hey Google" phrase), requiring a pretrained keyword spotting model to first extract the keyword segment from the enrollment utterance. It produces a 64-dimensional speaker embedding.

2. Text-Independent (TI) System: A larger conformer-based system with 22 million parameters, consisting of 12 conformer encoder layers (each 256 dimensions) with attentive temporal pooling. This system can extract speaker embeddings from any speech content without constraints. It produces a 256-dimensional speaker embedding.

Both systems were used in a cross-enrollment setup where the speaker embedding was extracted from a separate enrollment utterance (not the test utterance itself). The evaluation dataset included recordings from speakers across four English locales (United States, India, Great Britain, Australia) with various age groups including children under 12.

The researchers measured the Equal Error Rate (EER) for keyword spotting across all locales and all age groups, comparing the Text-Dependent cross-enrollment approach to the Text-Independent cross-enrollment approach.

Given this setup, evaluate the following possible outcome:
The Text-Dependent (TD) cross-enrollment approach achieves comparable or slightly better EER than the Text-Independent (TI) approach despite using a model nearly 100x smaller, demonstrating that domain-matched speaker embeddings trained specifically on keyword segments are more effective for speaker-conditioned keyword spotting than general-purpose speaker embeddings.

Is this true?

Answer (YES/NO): YES